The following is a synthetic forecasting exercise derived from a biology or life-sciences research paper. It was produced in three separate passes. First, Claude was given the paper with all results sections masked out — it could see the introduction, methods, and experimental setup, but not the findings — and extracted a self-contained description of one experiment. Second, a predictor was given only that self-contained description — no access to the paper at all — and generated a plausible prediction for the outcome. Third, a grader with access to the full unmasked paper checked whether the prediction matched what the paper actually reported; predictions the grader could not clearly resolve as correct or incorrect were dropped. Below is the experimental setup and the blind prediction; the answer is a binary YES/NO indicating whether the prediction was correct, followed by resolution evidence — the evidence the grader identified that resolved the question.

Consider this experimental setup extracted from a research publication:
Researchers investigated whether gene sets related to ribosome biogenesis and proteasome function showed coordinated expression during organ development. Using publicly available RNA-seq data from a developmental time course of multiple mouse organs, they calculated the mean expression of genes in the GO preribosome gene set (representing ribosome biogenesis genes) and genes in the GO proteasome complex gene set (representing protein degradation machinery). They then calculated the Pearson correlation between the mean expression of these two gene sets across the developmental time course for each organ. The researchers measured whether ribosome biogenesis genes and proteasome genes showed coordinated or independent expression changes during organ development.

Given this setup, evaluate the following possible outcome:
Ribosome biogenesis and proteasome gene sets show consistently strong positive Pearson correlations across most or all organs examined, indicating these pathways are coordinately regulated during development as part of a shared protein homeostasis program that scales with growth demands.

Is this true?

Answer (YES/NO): YES